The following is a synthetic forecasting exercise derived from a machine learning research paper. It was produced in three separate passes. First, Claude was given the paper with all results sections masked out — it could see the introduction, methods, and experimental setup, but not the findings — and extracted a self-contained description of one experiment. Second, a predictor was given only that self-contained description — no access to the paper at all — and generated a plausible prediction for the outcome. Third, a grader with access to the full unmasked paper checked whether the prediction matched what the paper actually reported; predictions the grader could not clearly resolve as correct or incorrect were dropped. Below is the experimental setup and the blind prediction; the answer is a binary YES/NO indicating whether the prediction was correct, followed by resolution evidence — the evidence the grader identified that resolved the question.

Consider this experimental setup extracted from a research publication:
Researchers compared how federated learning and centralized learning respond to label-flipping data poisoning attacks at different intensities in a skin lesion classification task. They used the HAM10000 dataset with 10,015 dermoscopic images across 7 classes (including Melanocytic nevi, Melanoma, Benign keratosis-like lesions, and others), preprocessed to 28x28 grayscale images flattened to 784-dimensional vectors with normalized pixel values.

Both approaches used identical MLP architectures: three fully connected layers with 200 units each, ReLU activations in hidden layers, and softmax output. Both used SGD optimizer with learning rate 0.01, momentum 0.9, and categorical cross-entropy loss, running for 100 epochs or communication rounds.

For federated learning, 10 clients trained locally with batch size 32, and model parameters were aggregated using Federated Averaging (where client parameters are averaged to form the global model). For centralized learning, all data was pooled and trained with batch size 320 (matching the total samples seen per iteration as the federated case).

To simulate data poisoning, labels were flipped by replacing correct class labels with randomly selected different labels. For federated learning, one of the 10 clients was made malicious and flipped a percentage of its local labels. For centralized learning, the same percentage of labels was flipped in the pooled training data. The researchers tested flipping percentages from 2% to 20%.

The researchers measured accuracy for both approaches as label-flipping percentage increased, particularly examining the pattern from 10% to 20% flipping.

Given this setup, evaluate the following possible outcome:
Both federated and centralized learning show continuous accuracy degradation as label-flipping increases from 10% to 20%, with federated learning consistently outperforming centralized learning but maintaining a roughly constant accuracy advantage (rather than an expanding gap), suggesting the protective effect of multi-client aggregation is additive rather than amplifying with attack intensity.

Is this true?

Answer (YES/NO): NO